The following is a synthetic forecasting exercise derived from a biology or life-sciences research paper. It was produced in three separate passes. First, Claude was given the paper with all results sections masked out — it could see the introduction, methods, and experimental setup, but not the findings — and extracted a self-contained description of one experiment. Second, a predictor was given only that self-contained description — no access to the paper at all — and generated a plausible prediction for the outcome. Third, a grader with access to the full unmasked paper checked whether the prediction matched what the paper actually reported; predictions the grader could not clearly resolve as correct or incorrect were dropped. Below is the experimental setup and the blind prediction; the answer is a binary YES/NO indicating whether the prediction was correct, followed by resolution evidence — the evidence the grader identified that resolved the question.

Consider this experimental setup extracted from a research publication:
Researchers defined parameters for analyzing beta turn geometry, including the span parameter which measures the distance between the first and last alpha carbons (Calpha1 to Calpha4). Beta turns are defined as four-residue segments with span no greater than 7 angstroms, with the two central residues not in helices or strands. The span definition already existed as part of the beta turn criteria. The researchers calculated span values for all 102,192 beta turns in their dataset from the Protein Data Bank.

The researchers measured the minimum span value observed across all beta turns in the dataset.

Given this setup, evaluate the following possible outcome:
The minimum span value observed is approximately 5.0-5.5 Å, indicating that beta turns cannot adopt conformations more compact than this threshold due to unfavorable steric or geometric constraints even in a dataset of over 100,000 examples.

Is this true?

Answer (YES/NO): NO